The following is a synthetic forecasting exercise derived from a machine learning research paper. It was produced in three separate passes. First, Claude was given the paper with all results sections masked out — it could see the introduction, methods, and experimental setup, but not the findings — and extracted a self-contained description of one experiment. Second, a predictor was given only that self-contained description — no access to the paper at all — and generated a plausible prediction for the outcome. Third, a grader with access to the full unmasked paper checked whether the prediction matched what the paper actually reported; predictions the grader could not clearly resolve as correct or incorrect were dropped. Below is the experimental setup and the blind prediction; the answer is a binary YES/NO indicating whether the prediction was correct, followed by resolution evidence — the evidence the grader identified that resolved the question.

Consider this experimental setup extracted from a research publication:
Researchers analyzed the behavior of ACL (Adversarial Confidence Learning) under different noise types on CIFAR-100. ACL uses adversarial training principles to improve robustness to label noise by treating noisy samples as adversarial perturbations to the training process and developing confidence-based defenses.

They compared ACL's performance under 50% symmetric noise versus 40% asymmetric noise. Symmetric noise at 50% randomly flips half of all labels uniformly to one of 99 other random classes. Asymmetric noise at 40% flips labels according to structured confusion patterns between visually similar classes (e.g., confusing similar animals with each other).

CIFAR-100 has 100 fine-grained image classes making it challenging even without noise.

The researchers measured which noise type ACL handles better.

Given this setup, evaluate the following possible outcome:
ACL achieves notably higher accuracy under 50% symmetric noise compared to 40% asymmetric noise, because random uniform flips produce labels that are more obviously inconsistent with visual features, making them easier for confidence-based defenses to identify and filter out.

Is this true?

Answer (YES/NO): NO